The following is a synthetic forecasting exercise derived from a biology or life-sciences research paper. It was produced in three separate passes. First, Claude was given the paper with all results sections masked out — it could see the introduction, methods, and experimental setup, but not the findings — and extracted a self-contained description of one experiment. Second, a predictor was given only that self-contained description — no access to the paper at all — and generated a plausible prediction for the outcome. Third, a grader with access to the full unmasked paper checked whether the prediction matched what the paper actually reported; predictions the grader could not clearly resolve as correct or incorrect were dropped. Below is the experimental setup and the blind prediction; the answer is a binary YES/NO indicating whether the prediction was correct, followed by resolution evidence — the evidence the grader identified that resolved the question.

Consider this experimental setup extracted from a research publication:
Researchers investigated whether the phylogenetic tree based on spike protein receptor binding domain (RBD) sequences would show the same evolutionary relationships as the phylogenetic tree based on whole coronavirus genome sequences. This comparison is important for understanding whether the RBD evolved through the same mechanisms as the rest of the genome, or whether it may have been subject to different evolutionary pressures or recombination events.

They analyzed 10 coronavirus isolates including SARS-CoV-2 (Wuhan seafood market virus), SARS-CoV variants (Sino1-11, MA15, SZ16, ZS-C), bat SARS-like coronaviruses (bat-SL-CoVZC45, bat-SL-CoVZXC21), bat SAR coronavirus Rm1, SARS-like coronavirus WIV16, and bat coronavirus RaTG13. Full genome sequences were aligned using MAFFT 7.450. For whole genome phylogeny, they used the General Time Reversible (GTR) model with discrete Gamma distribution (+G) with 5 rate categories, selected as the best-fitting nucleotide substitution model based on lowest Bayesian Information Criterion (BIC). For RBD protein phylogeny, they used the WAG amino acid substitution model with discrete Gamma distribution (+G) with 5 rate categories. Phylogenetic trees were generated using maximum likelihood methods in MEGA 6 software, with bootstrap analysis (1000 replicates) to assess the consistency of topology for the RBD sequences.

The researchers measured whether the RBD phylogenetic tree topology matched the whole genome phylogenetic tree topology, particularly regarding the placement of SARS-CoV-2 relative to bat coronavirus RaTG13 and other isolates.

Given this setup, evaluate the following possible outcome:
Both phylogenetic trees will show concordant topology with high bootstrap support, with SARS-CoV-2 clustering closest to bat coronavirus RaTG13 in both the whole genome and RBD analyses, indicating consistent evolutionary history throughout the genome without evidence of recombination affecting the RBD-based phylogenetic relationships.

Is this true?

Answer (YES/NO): NO